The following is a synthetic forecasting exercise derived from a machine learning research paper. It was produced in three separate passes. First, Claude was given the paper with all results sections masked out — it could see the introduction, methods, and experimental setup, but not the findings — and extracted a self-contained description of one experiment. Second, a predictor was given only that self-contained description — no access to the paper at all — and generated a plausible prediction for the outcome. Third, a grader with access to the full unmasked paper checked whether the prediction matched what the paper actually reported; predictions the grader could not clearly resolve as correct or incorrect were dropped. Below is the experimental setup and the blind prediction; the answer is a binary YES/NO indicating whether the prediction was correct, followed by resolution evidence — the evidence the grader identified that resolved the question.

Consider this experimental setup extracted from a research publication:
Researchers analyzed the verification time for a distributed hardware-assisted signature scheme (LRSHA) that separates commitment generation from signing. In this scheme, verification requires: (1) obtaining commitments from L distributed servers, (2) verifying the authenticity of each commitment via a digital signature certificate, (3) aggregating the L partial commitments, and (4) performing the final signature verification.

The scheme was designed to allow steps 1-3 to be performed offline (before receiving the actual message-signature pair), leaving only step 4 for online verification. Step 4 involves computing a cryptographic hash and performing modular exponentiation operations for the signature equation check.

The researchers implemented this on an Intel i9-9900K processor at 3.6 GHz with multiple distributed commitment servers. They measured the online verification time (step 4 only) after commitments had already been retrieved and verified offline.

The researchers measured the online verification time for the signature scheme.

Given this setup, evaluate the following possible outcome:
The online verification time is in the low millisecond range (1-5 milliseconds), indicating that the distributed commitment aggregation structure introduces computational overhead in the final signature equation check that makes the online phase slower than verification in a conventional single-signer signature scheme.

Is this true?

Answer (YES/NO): NO